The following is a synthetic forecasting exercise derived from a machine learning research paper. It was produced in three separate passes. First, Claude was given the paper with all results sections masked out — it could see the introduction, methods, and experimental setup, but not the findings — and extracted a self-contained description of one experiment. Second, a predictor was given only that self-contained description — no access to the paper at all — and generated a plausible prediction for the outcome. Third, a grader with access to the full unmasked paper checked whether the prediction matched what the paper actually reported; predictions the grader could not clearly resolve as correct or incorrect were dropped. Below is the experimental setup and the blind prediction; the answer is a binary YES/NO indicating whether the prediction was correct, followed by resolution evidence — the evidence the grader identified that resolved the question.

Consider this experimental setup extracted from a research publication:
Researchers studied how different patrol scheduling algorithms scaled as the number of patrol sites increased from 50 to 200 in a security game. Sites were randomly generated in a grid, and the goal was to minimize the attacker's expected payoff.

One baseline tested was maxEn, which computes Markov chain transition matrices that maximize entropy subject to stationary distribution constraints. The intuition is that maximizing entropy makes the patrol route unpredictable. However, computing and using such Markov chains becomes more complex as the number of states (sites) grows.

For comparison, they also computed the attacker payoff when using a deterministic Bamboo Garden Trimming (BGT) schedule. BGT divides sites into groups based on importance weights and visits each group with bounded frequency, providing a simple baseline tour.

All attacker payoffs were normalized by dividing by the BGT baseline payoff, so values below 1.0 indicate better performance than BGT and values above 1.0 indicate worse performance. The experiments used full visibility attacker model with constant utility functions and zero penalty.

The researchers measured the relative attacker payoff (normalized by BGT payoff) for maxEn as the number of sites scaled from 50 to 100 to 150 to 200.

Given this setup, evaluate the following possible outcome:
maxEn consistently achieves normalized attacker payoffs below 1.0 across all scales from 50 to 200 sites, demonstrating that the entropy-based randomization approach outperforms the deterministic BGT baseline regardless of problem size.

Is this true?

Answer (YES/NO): NO